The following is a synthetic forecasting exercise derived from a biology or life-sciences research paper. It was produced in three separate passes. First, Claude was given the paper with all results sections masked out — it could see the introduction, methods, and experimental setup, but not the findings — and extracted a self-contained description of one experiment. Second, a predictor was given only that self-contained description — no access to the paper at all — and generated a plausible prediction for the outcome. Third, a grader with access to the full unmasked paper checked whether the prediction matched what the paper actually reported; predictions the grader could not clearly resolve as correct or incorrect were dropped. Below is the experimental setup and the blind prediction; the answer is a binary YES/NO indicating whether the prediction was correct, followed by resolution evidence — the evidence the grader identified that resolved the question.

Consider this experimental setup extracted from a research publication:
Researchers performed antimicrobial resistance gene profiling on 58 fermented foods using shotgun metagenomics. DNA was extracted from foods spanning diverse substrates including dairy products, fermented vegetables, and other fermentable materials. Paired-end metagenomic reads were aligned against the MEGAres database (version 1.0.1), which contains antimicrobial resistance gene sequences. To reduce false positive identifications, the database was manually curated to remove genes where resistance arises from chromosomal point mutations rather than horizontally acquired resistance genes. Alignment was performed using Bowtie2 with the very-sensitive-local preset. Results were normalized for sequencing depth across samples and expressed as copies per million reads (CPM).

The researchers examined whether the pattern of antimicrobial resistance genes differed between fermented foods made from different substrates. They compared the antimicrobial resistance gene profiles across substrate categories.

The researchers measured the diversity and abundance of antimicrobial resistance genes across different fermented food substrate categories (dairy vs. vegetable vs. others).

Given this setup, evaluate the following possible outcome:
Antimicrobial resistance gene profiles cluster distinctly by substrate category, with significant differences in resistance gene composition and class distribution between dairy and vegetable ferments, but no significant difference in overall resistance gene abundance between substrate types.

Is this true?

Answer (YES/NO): NO